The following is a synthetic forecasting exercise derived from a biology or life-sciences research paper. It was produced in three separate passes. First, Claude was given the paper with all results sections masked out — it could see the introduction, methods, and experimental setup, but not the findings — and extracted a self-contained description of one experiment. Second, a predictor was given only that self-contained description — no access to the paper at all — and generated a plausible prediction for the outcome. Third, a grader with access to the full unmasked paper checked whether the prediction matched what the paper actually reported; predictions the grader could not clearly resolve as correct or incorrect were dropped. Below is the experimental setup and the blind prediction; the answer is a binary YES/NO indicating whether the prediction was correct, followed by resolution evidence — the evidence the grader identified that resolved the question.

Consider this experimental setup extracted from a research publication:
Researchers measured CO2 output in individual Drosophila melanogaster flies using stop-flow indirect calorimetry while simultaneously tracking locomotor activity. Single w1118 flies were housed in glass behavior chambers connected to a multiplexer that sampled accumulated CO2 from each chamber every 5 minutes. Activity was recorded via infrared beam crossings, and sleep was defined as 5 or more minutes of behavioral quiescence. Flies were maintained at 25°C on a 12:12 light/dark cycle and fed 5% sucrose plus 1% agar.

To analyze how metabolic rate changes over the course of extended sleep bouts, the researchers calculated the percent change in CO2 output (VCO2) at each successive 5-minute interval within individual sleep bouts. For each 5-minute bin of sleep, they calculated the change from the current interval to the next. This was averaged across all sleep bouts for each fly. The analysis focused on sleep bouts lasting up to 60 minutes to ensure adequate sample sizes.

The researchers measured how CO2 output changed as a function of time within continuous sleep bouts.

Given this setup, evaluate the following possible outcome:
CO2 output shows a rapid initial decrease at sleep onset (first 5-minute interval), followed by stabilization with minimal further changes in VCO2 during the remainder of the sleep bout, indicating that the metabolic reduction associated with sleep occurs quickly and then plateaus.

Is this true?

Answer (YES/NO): NO